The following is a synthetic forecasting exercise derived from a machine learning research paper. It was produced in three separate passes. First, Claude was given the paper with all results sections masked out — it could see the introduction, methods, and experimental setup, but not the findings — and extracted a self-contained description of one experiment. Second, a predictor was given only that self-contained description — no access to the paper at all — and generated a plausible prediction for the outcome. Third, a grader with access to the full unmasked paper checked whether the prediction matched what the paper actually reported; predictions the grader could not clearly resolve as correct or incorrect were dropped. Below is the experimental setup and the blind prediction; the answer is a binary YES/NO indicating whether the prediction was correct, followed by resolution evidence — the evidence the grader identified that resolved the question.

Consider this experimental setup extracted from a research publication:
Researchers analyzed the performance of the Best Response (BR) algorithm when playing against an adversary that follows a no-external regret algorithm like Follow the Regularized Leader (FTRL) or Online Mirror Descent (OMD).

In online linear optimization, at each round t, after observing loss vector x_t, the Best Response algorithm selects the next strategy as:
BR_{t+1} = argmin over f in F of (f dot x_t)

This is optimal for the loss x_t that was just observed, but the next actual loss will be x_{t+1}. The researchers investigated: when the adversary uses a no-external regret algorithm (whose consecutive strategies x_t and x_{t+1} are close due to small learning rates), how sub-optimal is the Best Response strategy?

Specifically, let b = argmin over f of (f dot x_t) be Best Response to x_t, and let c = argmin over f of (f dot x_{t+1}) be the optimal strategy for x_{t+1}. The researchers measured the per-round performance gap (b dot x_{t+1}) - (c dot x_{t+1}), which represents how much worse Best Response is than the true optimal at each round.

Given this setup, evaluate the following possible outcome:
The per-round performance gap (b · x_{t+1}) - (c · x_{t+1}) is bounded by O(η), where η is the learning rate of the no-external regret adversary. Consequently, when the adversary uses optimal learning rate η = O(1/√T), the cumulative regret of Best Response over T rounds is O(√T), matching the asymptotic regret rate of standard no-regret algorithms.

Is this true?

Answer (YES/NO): YES